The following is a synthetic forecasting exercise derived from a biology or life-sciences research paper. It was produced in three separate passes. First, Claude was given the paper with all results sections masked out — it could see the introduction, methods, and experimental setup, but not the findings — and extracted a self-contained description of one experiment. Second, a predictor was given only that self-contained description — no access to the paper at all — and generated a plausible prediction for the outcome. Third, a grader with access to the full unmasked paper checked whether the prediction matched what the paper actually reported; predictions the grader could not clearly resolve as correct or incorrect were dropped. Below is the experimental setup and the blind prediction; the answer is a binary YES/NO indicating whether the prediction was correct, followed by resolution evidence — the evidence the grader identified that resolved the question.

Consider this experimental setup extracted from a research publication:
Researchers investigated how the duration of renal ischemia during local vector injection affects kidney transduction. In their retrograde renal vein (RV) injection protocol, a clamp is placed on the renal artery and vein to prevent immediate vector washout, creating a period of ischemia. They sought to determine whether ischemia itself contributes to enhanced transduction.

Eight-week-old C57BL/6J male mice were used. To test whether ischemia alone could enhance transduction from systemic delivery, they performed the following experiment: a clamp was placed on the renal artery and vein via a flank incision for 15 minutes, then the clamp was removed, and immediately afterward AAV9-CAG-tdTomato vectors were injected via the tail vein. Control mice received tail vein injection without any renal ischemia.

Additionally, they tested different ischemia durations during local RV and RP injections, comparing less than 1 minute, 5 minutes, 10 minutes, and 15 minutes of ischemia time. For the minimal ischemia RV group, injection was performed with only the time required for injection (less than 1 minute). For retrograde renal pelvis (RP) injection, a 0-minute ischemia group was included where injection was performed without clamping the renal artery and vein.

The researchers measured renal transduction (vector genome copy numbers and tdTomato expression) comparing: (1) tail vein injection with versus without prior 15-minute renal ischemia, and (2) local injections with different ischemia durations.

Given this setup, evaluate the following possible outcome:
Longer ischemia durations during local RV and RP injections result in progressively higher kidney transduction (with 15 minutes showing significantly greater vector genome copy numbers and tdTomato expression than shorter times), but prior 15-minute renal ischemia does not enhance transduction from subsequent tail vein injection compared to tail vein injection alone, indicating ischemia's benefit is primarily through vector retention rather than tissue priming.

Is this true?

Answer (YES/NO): NO